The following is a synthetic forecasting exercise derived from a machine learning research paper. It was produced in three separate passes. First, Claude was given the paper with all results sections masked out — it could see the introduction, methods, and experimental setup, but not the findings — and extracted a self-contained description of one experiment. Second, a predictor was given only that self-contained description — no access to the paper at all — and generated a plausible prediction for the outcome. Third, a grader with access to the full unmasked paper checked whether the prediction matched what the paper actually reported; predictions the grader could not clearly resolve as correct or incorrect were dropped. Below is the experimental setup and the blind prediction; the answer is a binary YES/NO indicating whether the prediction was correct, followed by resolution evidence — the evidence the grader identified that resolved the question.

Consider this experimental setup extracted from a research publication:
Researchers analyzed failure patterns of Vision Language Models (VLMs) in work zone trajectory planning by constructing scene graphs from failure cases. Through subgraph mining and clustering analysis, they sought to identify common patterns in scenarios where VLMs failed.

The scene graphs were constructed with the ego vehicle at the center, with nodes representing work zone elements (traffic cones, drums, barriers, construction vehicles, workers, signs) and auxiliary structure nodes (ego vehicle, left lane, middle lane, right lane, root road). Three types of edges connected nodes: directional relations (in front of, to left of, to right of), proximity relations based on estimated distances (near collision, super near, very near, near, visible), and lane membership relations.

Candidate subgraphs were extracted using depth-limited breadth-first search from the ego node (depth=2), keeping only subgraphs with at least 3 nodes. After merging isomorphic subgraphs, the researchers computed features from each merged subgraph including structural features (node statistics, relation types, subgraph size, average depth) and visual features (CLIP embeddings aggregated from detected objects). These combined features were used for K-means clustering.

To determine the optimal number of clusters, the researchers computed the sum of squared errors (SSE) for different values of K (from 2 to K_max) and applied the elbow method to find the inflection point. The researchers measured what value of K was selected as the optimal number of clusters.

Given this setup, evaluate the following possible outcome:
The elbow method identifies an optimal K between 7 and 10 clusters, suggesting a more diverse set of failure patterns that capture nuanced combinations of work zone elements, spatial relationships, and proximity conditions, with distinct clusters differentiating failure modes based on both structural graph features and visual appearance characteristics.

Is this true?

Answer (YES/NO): YES